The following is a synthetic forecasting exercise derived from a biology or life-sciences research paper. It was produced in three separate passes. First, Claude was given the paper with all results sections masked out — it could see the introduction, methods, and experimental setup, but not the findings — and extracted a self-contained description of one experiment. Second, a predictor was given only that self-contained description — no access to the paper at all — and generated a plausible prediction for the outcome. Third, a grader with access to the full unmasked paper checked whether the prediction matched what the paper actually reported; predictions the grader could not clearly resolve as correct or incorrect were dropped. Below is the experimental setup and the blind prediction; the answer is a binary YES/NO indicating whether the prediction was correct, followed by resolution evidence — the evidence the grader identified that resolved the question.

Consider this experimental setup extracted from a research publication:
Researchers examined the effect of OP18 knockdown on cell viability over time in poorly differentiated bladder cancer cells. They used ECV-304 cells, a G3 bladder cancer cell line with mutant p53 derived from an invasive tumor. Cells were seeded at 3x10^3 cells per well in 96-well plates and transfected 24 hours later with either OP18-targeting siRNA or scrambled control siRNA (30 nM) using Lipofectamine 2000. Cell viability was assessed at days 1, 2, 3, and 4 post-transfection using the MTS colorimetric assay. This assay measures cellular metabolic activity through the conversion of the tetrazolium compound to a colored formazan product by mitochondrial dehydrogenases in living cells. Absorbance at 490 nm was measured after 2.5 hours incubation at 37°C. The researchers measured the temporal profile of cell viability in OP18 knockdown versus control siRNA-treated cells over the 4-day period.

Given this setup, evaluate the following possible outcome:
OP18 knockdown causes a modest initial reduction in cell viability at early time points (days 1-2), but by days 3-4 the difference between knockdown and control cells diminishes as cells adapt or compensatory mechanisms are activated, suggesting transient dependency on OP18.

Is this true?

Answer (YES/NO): NO